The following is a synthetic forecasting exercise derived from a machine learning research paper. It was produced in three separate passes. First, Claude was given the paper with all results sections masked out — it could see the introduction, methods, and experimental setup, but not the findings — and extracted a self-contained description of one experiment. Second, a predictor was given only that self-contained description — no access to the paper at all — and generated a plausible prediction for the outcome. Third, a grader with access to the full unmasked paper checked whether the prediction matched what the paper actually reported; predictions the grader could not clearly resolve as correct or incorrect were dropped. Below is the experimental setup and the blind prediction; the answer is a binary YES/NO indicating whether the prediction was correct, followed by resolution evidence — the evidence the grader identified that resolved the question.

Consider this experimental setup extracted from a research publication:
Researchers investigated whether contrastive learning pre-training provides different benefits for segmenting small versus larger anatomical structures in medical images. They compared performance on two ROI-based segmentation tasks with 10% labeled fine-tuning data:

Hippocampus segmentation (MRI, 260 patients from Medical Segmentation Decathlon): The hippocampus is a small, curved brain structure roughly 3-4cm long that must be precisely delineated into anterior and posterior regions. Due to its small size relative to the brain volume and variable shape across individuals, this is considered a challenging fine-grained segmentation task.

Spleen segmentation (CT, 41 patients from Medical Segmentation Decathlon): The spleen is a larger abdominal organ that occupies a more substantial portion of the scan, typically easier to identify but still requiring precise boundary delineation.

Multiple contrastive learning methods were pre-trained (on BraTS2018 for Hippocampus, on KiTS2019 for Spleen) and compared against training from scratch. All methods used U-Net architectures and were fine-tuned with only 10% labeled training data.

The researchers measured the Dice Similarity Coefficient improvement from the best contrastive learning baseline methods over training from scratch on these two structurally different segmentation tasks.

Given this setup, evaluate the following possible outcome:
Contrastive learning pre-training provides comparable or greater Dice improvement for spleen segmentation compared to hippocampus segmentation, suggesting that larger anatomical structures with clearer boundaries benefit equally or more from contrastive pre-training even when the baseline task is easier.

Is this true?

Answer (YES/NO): YES